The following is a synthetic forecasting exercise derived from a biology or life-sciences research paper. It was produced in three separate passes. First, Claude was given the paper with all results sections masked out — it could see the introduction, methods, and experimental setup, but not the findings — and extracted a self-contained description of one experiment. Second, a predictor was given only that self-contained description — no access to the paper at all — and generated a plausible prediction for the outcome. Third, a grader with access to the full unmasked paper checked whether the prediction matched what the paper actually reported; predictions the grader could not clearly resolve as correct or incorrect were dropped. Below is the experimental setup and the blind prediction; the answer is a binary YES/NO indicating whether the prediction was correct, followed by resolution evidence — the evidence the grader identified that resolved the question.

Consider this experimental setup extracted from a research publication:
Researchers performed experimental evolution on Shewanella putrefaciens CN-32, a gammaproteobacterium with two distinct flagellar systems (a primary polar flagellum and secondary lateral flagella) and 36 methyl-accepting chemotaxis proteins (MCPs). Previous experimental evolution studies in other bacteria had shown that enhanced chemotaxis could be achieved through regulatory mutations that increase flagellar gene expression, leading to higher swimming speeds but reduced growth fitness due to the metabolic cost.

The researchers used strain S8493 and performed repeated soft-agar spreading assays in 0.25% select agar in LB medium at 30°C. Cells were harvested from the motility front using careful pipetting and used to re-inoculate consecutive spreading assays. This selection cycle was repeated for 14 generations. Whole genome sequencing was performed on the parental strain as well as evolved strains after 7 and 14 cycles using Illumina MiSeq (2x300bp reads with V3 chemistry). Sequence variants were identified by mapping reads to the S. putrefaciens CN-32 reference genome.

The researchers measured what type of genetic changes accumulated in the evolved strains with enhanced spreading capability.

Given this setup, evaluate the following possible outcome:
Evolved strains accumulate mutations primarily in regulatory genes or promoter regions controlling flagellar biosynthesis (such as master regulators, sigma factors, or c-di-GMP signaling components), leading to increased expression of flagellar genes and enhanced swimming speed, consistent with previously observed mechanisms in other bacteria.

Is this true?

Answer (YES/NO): NO